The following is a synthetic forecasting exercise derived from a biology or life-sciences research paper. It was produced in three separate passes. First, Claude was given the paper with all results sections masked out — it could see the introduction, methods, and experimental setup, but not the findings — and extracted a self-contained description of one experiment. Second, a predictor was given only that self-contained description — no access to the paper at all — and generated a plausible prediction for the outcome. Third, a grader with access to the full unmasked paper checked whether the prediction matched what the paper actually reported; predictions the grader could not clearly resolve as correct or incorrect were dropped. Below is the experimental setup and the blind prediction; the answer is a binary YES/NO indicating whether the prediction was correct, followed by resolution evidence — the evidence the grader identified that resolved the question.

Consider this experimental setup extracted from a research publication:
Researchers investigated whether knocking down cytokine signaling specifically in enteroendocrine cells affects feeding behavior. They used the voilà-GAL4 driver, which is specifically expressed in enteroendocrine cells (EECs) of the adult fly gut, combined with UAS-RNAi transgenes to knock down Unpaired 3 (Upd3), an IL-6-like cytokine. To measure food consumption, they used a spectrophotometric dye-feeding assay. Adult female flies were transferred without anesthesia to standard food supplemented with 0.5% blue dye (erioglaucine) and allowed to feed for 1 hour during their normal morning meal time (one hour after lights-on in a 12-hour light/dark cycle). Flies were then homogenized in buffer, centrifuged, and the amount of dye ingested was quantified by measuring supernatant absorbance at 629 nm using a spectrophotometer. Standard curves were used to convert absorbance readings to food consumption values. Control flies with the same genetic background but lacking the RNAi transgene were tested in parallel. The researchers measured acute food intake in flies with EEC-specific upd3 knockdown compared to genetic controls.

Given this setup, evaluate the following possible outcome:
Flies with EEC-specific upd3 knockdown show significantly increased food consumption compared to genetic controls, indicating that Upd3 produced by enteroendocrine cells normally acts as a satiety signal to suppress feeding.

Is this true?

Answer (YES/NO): NO